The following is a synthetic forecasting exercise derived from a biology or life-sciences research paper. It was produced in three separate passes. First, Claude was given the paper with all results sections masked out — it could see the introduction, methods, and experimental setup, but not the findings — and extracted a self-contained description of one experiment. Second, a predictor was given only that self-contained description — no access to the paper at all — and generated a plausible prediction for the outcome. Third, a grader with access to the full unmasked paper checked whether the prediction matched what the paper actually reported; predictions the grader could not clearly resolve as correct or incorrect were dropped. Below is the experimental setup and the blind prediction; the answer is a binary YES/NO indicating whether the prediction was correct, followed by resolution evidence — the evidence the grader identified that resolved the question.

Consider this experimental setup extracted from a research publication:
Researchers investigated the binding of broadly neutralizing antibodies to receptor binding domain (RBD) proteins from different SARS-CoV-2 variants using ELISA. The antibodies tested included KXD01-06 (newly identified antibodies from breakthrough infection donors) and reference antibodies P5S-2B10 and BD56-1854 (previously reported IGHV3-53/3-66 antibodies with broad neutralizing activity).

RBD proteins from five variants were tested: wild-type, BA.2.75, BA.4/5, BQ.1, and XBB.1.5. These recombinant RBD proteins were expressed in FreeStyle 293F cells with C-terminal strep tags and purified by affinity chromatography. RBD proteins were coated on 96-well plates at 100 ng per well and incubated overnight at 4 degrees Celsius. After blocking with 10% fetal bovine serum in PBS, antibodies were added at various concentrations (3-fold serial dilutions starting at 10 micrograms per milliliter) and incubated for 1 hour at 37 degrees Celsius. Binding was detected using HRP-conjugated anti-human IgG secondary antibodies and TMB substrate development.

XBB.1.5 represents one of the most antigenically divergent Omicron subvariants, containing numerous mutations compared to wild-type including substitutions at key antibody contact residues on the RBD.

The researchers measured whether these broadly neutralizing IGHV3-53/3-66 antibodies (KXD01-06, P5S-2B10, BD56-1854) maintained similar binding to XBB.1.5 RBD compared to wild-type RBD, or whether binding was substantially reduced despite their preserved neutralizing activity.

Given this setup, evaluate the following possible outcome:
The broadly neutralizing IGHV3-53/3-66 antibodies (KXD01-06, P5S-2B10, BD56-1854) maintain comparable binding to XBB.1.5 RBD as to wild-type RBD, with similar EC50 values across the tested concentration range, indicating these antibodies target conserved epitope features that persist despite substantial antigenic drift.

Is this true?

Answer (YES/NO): NO